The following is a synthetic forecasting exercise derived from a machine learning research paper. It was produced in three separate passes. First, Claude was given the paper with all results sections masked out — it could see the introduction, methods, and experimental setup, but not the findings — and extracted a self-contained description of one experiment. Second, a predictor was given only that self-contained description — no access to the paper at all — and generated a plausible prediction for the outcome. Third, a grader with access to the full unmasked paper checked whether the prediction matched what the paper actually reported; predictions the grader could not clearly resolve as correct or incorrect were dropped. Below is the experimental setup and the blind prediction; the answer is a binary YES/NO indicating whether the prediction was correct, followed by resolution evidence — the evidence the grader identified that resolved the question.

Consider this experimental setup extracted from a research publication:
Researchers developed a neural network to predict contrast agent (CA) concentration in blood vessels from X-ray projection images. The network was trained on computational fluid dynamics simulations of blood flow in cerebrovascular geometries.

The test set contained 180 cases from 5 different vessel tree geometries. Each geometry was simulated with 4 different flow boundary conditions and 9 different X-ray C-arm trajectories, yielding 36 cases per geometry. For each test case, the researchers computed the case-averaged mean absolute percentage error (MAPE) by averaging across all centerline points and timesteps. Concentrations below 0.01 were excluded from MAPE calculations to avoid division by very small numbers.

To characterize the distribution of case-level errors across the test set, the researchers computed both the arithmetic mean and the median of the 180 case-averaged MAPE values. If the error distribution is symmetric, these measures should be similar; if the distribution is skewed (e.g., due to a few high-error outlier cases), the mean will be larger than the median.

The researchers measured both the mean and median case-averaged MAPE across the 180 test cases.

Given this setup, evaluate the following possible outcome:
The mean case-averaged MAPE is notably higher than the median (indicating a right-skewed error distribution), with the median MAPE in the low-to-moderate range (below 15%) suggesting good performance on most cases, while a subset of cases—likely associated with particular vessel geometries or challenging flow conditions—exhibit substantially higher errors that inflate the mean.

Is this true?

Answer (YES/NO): NO